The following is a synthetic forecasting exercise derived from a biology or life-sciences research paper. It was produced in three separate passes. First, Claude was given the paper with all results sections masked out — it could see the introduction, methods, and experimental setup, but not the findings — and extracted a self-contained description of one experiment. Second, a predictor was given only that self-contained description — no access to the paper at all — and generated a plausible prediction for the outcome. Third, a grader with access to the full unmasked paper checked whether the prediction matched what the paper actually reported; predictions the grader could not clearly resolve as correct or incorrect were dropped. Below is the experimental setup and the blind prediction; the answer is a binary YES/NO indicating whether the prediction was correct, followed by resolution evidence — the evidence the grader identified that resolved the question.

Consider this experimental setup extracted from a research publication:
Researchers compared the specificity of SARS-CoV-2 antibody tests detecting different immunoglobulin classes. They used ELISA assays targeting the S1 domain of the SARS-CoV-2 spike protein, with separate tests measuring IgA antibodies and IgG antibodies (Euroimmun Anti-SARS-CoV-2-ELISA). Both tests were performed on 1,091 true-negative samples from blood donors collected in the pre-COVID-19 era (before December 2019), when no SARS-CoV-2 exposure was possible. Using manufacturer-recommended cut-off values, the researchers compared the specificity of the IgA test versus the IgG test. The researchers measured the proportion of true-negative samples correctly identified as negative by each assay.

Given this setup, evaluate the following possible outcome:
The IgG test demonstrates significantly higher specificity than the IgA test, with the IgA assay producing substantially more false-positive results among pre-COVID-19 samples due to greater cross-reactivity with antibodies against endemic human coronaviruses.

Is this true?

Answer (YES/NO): NO